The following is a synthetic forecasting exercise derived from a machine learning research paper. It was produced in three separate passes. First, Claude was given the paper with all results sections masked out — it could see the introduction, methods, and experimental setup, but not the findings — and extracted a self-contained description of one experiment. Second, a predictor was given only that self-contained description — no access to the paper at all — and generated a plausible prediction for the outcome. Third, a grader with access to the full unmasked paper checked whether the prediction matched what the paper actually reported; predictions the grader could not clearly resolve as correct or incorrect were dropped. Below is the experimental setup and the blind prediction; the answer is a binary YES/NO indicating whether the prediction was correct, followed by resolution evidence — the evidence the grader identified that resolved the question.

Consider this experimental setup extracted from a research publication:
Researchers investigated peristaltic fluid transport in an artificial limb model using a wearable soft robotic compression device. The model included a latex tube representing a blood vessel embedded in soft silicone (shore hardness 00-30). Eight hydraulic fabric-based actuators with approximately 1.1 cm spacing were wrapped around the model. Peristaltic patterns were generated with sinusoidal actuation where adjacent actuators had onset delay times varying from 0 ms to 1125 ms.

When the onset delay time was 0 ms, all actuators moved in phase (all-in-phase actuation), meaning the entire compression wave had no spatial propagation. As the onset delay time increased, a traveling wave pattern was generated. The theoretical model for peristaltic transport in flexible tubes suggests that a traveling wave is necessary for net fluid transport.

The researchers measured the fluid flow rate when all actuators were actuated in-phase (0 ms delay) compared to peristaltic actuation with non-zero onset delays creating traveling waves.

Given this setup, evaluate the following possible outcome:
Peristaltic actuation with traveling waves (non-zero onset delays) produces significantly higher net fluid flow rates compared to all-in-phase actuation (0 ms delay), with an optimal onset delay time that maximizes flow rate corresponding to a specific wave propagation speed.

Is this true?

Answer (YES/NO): YES